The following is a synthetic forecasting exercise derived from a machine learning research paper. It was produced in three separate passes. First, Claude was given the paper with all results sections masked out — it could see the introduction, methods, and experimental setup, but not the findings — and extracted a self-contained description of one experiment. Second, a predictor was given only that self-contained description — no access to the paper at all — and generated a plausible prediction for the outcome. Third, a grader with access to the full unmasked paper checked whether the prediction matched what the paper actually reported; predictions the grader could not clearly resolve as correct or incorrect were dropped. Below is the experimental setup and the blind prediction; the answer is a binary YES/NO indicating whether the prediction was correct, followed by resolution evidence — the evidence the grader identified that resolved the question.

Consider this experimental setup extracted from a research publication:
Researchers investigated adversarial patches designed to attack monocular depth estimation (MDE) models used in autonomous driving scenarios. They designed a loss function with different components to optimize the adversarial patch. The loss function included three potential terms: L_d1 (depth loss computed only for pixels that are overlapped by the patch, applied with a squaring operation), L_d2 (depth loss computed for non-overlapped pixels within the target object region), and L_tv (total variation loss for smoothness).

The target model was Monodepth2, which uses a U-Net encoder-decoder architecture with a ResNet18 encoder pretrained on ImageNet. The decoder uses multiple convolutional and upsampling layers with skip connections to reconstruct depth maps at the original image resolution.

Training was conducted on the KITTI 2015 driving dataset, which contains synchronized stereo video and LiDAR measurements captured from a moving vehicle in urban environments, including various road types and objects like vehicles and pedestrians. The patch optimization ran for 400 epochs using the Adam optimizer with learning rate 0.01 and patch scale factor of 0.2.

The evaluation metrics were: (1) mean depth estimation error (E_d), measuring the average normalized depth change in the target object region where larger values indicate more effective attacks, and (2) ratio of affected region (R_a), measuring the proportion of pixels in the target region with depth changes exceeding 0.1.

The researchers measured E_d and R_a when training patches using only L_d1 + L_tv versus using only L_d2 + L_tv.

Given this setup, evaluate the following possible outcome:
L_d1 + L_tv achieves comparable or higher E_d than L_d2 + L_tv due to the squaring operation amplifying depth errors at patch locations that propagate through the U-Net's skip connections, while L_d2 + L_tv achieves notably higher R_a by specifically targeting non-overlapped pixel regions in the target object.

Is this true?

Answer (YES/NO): NO